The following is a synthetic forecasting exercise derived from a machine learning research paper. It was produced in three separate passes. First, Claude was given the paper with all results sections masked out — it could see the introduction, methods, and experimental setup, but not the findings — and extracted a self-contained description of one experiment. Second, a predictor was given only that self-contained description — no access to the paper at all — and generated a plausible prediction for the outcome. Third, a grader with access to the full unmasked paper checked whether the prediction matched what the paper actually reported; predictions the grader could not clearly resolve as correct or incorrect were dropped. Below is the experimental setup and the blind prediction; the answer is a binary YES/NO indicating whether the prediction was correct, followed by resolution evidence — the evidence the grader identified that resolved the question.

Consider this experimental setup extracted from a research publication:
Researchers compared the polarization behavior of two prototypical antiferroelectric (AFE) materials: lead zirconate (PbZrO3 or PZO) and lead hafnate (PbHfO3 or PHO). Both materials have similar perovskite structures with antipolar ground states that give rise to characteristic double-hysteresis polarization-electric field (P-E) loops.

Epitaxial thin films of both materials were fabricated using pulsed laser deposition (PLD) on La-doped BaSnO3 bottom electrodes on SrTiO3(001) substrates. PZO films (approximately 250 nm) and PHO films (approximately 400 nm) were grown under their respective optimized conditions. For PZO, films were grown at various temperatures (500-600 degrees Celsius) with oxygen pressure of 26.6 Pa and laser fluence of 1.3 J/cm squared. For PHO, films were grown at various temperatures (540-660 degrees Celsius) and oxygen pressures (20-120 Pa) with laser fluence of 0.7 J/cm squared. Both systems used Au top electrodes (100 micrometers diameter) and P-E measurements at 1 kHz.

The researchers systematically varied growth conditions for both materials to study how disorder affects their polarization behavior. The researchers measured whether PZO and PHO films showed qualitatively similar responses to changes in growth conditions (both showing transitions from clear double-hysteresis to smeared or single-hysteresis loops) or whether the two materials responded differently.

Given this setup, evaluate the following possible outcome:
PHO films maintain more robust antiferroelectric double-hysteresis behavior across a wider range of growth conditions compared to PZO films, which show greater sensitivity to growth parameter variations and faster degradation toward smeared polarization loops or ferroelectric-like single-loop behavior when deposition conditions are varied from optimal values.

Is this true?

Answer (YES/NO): YES